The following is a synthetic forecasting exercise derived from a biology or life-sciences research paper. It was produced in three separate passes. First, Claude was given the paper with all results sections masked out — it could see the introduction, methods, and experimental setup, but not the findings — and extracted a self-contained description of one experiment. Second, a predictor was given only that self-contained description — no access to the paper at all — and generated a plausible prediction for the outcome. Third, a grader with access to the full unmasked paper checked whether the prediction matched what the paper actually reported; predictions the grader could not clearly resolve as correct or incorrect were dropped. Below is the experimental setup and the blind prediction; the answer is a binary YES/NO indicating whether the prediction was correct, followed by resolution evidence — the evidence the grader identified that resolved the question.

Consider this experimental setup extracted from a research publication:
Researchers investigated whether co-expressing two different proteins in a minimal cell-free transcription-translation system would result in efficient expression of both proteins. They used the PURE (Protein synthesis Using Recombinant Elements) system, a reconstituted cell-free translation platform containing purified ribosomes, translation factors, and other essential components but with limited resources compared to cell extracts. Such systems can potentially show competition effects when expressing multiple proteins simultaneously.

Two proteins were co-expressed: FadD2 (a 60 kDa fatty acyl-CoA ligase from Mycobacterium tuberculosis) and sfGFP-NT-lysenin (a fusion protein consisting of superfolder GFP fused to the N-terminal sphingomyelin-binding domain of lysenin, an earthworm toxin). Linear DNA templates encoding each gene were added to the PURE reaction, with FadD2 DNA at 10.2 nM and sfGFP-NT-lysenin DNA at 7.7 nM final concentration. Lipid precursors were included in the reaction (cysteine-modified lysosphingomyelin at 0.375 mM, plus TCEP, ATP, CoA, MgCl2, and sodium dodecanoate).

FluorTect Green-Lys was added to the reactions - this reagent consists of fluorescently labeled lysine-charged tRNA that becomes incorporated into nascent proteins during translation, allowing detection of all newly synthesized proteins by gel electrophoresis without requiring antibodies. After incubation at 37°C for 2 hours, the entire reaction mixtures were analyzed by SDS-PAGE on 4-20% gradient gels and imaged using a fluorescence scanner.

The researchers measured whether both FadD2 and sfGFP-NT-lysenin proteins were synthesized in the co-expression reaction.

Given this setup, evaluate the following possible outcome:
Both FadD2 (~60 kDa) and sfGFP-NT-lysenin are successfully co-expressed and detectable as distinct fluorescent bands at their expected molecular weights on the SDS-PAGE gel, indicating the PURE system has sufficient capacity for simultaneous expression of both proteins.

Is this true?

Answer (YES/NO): YES